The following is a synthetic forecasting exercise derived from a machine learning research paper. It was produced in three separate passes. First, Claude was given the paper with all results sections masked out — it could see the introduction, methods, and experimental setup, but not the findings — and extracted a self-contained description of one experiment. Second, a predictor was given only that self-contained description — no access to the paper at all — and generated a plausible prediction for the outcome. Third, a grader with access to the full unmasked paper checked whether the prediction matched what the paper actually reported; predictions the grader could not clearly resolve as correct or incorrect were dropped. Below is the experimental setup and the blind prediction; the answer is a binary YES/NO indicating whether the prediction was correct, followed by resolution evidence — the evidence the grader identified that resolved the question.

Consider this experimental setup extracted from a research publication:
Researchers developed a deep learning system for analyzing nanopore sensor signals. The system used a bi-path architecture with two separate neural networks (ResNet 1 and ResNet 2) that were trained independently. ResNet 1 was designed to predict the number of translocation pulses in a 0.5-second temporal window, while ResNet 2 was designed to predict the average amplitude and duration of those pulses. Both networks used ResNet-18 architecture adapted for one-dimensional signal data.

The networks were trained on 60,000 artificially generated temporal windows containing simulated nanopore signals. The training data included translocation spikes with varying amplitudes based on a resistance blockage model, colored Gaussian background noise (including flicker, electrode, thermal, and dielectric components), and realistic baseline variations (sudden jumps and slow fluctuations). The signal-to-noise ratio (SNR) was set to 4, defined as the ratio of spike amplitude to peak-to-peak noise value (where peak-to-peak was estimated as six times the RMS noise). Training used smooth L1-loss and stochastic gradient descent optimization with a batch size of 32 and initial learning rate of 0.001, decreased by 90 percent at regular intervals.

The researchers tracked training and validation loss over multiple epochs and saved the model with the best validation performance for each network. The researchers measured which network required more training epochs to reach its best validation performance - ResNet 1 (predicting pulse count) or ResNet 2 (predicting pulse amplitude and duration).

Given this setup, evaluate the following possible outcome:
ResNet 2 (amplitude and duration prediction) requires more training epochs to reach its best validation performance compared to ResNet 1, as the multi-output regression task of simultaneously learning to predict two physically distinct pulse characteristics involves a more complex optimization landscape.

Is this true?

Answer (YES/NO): YES